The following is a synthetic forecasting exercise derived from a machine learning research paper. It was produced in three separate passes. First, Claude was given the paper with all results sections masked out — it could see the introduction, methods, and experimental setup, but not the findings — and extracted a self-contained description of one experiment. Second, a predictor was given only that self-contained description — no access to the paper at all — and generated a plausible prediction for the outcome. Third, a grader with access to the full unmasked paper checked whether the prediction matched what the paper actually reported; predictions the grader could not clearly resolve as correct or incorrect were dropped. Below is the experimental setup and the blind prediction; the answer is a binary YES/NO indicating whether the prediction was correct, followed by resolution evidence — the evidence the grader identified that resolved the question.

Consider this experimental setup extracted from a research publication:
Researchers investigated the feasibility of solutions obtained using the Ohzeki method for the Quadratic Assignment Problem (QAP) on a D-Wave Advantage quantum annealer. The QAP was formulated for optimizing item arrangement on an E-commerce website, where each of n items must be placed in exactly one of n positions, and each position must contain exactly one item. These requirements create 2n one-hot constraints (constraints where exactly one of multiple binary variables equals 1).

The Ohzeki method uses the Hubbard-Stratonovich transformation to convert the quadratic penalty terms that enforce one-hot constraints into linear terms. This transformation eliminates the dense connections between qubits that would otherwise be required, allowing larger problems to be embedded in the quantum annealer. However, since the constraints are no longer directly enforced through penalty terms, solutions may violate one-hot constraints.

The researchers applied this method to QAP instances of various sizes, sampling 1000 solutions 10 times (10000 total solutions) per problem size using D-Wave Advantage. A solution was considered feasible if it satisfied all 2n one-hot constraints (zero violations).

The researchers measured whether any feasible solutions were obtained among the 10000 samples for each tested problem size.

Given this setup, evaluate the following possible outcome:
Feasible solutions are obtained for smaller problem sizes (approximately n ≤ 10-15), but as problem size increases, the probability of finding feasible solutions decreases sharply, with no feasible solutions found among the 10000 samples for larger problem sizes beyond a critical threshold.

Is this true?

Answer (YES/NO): NO